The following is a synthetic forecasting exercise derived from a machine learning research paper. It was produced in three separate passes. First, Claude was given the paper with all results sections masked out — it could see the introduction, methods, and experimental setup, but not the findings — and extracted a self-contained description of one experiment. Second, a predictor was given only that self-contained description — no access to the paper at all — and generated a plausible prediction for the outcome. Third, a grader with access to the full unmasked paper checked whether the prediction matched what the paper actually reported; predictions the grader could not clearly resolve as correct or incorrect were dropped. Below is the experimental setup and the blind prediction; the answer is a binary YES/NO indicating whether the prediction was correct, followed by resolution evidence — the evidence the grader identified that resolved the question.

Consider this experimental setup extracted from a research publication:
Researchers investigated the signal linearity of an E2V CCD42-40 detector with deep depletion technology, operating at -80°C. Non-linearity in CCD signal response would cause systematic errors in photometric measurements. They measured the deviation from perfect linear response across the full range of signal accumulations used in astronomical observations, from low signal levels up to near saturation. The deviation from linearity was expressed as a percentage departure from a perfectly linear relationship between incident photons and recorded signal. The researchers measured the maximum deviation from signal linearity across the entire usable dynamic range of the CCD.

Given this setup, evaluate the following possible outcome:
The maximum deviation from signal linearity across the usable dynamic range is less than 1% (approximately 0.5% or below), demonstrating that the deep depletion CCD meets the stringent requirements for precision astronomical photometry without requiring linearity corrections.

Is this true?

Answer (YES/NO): YES